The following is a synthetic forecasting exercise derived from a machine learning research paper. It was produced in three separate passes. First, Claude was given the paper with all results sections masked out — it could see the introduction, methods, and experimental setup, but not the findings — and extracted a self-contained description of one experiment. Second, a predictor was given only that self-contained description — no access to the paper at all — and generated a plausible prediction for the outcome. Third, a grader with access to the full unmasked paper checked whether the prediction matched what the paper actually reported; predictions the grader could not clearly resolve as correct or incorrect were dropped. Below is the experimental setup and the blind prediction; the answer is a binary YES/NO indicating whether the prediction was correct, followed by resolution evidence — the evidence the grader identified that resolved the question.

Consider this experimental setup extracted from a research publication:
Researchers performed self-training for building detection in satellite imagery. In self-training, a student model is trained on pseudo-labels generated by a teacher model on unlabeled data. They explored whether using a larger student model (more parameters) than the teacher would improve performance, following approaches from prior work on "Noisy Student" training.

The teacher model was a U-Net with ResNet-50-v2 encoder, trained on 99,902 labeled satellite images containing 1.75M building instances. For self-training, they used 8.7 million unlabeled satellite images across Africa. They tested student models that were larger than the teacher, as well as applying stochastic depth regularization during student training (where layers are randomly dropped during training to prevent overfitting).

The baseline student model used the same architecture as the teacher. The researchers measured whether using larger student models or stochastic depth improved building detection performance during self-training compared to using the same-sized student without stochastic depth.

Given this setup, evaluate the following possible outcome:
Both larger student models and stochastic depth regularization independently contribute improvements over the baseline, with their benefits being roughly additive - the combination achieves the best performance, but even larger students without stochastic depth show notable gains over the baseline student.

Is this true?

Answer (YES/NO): NO